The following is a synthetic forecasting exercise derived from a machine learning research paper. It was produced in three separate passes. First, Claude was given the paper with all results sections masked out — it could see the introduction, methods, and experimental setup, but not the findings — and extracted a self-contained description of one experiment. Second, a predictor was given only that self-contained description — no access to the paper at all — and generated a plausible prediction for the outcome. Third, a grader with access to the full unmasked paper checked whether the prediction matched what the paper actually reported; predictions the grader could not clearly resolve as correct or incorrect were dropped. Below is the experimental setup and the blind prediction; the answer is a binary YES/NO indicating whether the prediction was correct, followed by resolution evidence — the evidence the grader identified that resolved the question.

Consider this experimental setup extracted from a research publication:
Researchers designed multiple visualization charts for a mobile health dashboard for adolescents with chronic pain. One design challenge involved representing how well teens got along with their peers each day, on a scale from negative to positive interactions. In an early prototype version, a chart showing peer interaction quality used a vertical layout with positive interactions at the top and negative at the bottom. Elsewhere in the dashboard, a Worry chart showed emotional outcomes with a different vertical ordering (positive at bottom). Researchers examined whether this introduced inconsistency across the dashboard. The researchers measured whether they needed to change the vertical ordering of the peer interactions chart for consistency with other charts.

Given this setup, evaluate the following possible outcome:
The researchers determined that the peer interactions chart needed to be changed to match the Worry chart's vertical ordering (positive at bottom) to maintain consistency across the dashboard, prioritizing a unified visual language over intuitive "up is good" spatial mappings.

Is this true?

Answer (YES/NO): YES